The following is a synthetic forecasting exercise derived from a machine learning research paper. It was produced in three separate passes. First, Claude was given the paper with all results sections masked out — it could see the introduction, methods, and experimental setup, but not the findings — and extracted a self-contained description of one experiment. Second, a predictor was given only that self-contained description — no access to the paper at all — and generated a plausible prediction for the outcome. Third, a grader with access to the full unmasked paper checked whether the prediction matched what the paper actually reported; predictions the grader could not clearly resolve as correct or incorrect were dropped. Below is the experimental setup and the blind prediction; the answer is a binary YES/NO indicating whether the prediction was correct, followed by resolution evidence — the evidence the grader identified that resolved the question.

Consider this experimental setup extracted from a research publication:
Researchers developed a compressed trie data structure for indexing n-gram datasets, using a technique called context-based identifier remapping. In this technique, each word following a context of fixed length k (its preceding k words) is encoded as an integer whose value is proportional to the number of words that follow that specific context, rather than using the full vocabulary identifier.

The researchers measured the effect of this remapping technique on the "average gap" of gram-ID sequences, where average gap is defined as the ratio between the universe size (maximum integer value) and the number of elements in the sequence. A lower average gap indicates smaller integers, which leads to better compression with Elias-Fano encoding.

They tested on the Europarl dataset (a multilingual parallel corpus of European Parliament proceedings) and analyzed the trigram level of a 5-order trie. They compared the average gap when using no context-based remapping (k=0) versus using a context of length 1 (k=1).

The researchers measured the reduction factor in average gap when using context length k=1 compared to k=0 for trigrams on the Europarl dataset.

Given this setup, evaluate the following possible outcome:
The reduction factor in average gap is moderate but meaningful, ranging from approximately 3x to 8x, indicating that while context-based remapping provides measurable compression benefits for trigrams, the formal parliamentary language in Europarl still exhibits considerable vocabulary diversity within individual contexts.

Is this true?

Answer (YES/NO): NO